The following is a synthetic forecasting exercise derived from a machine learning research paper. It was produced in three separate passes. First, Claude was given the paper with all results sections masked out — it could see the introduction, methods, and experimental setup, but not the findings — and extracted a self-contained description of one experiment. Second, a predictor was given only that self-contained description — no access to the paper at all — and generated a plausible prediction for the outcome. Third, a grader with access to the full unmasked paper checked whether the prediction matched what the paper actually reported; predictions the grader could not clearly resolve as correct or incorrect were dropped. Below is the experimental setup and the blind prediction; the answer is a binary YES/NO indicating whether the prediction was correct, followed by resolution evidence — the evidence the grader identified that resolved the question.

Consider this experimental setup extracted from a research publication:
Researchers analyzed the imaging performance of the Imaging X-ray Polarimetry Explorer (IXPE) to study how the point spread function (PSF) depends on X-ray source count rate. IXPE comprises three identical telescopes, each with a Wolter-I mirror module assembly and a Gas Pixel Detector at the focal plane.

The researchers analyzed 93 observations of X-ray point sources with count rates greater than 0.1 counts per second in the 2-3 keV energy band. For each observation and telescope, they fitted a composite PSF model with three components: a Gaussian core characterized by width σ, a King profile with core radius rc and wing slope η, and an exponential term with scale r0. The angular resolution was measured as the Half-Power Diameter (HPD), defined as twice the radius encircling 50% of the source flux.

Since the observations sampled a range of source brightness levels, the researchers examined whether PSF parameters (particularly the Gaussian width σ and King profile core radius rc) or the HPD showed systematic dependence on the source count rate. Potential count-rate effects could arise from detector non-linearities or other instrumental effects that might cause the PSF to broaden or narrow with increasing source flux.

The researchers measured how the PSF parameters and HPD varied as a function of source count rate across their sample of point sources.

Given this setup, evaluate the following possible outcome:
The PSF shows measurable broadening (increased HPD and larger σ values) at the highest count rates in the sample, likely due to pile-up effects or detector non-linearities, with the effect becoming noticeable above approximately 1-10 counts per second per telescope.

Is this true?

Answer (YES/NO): NO